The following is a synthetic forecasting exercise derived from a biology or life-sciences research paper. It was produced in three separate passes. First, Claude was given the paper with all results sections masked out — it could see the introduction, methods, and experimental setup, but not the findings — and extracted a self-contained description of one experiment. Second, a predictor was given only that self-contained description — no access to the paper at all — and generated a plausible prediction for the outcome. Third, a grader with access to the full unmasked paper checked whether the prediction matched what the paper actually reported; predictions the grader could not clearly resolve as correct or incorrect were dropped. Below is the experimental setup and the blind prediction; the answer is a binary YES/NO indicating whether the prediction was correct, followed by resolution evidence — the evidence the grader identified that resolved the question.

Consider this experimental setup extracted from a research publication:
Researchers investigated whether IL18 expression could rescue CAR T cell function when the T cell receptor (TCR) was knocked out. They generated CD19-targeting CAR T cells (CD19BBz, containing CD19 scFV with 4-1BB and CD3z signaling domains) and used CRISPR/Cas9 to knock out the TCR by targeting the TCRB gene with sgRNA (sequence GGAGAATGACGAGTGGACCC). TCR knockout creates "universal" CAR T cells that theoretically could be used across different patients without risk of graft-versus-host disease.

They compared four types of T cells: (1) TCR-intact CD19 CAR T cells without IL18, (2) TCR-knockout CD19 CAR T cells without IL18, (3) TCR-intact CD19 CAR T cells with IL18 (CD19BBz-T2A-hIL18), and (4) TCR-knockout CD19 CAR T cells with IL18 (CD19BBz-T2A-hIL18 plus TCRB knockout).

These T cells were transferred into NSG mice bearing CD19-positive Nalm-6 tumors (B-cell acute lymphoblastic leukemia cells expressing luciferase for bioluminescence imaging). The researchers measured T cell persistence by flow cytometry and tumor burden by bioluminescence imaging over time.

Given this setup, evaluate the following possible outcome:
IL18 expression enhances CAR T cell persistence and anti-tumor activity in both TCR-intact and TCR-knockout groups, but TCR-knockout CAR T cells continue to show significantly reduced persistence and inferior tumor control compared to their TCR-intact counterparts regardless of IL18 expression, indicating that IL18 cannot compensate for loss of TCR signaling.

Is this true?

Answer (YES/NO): NO